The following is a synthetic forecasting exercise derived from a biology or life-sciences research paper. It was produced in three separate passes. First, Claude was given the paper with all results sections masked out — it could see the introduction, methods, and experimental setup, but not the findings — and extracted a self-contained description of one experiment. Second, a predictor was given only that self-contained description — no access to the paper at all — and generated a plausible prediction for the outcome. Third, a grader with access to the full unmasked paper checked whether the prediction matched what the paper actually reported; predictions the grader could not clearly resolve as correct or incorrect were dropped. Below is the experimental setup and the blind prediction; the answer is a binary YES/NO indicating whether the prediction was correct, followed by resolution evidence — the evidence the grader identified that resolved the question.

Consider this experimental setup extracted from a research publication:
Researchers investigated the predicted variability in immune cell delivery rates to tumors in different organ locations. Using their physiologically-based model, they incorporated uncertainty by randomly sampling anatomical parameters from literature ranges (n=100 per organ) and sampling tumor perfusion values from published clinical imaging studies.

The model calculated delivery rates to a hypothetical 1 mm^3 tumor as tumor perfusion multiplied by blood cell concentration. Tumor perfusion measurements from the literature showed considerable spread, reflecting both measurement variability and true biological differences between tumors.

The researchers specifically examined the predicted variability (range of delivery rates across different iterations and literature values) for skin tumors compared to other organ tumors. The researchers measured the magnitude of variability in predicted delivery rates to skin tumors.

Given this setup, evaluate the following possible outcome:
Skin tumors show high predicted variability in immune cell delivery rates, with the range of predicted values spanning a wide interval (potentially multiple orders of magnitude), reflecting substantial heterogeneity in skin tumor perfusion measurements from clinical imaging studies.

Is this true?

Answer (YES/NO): YES